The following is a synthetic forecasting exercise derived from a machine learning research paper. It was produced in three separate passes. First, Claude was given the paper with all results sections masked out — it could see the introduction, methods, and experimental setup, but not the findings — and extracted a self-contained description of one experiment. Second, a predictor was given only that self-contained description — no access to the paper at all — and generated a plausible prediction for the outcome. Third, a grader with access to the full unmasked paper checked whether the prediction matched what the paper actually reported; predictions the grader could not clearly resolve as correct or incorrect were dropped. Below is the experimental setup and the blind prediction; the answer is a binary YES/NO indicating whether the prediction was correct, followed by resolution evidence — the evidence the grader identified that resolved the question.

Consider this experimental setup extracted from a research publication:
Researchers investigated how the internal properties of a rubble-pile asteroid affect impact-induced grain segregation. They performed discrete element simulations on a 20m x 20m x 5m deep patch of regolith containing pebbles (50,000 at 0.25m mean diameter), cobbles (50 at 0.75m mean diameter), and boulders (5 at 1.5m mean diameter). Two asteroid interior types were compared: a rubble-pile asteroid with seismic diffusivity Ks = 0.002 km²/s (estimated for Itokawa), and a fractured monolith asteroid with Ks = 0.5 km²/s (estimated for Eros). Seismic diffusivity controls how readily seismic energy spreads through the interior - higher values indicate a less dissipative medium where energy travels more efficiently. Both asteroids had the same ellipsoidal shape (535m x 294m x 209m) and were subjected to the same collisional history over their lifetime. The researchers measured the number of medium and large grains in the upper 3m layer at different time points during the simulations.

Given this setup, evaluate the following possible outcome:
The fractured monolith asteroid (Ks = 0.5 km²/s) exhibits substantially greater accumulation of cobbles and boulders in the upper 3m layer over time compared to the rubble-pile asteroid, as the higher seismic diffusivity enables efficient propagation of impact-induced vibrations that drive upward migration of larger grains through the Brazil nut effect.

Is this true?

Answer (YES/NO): YES